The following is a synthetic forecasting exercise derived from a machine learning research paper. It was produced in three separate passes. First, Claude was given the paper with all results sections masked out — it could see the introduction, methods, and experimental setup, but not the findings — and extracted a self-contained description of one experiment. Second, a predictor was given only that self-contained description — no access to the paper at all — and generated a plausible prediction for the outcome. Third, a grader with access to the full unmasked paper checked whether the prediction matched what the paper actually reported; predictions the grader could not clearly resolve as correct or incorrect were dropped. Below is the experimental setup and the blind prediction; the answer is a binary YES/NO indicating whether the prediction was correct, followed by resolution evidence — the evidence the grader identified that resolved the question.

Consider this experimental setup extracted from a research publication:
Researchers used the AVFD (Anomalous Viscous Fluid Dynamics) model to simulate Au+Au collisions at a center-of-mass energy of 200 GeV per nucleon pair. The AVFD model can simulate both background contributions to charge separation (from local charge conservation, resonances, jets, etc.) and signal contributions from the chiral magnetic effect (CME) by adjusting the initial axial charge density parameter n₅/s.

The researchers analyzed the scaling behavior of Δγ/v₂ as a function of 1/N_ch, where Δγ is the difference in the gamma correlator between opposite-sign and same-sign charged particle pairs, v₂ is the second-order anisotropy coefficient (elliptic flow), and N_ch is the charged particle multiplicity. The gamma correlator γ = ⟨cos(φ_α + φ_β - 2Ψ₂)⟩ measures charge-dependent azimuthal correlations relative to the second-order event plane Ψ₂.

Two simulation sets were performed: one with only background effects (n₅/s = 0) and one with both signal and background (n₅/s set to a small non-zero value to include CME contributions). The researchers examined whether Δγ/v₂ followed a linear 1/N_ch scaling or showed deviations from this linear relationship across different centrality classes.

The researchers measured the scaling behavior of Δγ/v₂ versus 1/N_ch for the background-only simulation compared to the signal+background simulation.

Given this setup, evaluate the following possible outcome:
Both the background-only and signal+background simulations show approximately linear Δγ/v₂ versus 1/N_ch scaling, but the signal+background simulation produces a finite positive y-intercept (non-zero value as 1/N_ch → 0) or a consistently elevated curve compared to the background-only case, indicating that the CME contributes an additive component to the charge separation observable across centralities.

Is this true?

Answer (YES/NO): NO